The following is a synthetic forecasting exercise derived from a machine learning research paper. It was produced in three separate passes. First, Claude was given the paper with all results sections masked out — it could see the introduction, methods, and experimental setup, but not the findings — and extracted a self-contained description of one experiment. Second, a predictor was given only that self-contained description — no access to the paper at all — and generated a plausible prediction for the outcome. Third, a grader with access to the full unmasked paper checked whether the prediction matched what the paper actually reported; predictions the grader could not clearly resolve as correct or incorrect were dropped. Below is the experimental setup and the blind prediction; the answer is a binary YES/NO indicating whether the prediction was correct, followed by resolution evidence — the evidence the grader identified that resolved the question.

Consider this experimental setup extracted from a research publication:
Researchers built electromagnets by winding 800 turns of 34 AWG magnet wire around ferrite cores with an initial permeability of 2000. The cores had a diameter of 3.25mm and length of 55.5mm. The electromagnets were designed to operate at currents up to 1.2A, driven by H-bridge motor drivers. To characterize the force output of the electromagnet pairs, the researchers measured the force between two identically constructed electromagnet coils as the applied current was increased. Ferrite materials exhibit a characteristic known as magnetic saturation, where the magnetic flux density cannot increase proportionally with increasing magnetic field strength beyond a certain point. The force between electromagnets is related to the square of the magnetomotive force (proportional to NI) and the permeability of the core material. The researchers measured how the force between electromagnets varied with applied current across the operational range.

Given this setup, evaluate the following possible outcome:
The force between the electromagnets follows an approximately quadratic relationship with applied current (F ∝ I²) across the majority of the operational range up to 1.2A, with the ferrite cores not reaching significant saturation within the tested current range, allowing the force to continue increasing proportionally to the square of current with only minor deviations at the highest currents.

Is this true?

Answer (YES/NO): NO